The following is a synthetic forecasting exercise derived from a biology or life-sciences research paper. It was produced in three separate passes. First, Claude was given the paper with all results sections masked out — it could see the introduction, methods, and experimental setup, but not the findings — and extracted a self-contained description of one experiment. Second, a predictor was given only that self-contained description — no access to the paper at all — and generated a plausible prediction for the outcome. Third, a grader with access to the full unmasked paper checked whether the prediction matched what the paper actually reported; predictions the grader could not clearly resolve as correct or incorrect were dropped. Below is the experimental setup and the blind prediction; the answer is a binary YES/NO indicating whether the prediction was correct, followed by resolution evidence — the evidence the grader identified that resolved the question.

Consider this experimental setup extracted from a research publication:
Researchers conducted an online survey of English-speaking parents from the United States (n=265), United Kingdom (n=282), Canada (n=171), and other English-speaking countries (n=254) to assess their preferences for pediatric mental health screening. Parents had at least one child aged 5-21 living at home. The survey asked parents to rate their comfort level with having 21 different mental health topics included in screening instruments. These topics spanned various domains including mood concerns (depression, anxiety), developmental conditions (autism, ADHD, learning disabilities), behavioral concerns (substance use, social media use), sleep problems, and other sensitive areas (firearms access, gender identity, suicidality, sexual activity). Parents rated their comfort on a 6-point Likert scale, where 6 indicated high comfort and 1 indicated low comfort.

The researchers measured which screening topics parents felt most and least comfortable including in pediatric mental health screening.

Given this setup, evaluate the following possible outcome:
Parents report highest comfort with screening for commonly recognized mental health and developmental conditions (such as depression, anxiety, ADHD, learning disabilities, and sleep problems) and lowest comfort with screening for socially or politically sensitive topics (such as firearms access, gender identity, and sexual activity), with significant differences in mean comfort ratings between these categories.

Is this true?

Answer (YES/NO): NO